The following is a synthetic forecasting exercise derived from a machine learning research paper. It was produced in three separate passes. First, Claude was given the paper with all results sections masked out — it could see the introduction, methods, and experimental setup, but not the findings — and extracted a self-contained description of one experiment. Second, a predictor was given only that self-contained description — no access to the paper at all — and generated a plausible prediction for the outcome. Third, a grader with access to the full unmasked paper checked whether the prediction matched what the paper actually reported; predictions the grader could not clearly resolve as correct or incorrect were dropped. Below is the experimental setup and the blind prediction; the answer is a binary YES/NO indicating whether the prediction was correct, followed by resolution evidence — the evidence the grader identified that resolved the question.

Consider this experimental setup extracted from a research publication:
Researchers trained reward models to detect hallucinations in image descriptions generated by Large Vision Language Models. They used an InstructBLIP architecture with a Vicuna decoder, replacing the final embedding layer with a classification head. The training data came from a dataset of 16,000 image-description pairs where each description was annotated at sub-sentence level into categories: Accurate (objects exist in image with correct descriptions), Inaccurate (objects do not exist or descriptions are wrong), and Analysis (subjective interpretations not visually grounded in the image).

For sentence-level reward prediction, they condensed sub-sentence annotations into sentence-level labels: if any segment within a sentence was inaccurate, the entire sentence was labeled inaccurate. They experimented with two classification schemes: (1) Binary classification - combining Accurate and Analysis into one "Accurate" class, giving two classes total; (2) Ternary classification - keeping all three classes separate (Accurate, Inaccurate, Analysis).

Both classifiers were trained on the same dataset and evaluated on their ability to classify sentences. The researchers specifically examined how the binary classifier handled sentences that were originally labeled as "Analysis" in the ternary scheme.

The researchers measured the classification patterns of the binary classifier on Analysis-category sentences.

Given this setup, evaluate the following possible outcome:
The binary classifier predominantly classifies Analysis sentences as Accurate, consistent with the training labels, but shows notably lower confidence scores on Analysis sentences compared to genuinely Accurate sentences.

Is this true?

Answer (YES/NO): NO